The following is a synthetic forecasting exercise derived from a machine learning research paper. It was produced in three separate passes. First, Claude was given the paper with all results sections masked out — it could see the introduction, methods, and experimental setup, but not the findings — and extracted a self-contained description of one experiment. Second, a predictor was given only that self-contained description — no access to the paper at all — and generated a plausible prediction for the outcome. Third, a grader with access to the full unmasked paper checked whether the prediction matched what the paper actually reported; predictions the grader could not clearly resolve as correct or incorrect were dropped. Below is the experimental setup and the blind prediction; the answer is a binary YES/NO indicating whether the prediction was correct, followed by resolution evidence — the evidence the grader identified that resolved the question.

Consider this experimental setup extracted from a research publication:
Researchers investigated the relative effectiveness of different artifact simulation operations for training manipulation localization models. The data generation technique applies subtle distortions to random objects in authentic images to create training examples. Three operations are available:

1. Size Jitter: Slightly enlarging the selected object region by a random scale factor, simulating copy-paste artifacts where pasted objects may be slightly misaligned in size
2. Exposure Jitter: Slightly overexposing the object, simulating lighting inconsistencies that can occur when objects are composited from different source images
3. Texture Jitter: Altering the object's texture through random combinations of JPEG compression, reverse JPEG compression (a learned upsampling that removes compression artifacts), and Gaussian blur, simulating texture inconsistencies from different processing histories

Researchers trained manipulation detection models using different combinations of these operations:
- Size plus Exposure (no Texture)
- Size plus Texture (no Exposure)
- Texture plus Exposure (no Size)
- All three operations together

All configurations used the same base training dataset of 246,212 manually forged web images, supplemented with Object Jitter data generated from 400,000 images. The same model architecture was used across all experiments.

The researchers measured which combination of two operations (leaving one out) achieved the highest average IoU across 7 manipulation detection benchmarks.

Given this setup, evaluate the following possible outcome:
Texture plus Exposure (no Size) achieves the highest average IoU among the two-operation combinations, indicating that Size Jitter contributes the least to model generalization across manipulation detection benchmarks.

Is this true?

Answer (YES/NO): NO